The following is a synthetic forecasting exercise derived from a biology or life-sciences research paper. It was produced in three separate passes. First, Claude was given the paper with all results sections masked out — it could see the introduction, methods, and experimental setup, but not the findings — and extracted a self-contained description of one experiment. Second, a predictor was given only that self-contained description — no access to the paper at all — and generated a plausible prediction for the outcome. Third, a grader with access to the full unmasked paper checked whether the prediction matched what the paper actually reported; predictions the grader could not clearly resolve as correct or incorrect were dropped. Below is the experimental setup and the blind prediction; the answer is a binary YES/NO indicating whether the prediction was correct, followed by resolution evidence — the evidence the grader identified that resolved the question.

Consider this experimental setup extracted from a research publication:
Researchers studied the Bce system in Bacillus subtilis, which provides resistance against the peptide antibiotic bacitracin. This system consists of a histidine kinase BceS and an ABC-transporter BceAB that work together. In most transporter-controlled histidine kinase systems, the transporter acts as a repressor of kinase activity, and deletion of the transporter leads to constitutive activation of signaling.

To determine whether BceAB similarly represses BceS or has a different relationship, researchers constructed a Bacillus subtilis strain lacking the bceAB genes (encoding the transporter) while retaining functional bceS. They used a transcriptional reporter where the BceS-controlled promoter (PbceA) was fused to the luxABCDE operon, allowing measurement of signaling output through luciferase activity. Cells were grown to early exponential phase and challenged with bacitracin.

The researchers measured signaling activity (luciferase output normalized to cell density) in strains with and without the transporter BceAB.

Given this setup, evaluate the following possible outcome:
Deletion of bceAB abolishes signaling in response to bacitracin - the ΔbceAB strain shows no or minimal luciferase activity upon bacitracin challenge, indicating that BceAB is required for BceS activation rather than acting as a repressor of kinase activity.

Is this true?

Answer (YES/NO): YES